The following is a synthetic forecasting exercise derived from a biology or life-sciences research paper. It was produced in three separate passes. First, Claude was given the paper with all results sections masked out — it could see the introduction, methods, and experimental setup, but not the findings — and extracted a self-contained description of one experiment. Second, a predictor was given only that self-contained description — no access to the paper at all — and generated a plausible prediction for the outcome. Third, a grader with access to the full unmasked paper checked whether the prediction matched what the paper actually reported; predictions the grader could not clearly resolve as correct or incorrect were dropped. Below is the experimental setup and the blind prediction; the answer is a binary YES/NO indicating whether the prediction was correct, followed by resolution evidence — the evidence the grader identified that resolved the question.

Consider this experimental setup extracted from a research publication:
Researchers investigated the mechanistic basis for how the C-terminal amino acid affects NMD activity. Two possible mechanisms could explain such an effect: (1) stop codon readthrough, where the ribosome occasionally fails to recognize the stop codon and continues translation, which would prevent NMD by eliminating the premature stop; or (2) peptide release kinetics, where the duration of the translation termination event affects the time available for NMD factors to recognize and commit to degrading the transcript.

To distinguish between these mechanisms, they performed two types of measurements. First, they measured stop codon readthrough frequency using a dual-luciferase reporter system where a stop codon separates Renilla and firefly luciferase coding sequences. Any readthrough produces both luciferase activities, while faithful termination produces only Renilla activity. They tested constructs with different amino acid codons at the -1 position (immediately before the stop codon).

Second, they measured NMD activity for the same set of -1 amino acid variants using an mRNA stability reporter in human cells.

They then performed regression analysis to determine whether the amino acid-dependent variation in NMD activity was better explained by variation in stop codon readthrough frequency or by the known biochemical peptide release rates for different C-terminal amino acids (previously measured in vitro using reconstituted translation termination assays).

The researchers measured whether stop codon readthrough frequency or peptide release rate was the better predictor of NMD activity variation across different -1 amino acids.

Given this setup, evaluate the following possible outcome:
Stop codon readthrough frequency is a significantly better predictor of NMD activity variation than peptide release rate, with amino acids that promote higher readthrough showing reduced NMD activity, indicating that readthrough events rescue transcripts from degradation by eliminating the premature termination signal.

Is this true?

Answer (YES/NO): NO